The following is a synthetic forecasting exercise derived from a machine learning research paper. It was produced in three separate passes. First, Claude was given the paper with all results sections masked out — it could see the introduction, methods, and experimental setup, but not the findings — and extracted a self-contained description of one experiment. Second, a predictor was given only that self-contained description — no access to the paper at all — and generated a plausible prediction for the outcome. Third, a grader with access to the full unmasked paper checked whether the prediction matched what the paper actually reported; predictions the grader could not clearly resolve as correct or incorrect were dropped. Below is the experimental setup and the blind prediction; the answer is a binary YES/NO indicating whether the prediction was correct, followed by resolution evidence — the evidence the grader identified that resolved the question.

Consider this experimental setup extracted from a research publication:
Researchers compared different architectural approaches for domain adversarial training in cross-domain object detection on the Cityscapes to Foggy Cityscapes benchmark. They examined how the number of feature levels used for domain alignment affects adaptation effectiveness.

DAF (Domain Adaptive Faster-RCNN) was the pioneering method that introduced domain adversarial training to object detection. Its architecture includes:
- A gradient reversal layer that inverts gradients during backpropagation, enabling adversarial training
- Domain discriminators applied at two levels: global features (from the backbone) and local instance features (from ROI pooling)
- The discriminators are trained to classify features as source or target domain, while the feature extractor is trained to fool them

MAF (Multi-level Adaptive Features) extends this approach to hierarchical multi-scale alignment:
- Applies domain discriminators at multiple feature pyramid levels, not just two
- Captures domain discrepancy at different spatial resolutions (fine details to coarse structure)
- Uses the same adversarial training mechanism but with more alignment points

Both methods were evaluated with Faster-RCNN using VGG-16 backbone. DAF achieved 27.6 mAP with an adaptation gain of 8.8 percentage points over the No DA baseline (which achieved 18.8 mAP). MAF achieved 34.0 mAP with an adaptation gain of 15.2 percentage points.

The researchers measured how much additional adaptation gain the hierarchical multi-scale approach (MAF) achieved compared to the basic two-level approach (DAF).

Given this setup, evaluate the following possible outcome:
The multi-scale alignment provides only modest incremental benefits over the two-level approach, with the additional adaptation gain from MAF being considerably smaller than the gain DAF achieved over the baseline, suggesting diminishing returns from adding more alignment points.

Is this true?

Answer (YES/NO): NO